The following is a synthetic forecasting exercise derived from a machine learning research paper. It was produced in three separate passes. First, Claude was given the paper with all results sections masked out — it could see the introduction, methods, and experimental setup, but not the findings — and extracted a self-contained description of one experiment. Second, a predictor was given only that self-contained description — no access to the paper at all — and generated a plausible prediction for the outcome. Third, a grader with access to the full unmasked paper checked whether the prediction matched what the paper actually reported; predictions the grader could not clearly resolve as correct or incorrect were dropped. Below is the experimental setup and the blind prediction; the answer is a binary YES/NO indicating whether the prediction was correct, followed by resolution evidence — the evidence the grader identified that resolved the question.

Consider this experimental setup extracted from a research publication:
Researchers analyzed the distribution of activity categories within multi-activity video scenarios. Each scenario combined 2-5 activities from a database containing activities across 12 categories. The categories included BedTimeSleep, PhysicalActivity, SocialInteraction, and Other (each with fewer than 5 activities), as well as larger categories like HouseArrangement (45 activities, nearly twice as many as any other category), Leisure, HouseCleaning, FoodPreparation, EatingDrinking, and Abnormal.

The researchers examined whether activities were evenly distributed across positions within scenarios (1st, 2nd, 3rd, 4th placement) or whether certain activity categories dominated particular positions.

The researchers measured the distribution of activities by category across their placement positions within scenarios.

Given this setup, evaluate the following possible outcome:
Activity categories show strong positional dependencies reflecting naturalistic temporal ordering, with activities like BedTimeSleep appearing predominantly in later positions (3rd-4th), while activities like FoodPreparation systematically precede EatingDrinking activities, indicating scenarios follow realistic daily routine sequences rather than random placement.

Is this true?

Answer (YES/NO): NO